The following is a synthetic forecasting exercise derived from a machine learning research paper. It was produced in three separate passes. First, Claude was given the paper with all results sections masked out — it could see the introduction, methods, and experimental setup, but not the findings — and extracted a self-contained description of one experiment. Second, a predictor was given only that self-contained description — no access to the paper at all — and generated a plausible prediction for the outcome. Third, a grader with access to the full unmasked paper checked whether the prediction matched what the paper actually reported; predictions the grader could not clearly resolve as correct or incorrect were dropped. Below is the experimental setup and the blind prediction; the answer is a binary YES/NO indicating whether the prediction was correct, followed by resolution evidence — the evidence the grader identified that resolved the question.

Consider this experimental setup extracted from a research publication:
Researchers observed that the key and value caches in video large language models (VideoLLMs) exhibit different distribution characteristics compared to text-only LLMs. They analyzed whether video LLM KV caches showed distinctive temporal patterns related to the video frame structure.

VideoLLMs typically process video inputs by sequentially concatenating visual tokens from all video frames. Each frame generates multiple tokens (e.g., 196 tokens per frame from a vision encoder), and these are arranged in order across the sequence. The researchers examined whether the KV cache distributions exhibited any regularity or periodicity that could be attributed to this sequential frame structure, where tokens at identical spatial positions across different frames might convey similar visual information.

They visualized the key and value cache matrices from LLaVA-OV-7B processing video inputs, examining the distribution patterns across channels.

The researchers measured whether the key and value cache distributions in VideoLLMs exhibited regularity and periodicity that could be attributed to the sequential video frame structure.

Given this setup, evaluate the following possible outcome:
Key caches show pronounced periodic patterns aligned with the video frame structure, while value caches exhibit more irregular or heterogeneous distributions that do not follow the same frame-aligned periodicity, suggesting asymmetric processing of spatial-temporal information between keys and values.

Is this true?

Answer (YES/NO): NO